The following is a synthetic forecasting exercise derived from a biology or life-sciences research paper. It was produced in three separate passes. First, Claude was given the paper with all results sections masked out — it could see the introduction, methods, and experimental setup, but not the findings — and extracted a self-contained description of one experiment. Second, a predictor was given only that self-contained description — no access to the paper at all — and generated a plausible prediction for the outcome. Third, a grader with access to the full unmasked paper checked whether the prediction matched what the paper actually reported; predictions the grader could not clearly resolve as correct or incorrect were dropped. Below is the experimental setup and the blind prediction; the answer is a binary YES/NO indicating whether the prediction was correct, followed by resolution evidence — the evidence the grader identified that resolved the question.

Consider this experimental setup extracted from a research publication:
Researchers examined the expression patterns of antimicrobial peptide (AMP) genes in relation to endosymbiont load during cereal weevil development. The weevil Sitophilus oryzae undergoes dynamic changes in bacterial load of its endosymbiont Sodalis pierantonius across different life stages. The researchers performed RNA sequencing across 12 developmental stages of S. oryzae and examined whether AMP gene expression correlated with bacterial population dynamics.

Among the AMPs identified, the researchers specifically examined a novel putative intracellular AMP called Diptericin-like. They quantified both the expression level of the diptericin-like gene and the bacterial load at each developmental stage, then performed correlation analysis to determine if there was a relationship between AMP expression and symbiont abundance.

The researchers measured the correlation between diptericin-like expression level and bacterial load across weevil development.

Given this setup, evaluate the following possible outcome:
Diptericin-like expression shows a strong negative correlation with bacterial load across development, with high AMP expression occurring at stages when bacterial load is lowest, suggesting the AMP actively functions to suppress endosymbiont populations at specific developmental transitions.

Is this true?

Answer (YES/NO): NO